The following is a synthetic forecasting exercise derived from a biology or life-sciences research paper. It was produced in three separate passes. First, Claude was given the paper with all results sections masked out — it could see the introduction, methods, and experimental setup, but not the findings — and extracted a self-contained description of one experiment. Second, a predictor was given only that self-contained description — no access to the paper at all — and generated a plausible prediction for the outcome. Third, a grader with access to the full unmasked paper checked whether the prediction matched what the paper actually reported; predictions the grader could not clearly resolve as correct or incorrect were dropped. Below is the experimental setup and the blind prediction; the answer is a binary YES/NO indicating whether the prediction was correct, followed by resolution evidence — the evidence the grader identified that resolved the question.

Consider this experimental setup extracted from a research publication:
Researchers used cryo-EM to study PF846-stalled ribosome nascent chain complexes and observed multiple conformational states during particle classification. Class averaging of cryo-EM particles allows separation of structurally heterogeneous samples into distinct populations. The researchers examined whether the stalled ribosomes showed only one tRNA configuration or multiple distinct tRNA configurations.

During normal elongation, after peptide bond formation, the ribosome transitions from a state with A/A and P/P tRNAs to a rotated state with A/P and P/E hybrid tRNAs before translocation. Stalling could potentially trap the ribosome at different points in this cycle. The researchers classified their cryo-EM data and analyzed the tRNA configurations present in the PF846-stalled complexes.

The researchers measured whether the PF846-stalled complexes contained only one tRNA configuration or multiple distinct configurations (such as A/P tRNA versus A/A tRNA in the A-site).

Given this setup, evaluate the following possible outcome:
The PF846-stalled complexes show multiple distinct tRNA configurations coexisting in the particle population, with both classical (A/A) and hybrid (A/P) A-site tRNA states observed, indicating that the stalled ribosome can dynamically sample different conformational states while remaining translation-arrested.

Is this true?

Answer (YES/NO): YES